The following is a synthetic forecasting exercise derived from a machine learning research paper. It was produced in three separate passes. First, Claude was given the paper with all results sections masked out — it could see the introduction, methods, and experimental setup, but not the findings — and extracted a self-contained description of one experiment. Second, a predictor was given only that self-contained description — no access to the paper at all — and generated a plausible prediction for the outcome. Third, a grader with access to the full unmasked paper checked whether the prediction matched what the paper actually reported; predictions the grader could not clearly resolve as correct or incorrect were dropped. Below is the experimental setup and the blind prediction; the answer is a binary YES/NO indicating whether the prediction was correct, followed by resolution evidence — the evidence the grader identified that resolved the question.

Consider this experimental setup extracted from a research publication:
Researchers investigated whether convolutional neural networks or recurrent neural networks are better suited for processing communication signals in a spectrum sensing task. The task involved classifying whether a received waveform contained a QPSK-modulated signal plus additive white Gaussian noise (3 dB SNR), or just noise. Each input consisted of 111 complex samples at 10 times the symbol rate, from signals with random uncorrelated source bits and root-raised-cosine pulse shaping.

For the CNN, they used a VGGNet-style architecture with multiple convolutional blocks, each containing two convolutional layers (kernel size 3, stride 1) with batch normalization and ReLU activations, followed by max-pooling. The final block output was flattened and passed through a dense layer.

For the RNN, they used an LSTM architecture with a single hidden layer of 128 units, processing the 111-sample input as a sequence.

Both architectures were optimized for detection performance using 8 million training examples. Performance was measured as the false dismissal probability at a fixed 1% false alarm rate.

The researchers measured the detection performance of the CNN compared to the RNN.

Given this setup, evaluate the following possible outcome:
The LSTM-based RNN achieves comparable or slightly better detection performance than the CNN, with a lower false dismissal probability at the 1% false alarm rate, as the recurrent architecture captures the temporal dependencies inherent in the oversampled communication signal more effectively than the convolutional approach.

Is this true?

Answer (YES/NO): NO